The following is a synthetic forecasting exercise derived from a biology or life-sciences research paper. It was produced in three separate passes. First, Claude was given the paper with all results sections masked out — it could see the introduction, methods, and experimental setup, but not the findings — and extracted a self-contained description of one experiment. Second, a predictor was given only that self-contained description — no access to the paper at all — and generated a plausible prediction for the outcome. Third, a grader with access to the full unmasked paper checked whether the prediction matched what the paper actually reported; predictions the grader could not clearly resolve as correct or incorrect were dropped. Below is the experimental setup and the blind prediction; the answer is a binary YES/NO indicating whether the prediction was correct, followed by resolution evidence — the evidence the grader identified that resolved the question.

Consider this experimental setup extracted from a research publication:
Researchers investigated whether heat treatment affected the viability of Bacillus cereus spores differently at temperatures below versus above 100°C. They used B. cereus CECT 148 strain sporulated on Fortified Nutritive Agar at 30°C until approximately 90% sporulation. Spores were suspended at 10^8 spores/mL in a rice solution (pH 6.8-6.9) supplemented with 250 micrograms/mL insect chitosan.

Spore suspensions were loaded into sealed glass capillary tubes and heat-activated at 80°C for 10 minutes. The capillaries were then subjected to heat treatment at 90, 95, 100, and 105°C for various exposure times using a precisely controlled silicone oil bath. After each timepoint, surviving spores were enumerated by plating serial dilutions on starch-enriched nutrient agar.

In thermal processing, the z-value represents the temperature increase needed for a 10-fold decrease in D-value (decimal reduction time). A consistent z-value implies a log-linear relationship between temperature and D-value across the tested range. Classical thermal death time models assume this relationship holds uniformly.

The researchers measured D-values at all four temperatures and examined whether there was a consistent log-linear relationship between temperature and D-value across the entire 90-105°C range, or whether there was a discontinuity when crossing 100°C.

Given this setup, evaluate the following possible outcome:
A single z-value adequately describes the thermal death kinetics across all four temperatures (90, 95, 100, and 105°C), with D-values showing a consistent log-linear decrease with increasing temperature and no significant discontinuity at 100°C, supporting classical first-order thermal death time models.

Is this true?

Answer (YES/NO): YES